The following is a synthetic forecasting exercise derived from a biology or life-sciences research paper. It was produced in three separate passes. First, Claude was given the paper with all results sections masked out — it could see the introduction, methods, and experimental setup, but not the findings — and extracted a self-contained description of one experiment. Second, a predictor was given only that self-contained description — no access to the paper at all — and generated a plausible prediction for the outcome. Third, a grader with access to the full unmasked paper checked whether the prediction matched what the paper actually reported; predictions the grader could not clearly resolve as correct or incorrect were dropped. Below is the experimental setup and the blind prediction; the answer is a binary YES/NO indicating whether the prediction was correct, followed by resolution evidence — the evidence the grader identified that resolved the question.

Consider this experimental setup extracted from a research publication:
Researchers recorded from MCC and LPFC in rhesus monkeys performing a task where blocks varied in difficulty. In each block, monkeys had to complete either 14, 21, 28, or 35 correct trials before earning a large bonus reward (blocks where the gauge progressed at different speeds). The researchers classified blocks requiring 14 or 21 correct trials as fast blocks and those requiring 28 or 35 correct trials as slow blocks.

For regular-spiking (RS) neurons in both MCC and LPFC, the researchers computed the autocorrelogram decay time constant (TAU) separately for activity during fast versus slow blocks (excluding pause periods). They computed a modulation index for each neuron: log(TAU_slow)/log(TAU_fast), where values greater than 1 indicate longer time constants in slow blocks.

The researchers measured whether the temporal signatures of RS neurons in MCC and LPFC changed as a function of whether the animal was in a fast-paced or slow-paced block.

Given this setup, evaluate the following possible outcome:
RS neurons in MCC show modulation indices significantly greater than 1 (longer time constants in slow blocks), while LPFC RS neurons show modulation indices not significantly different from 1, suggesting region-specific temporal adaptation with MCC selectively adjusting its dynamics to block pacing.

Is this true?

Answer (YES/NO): NO